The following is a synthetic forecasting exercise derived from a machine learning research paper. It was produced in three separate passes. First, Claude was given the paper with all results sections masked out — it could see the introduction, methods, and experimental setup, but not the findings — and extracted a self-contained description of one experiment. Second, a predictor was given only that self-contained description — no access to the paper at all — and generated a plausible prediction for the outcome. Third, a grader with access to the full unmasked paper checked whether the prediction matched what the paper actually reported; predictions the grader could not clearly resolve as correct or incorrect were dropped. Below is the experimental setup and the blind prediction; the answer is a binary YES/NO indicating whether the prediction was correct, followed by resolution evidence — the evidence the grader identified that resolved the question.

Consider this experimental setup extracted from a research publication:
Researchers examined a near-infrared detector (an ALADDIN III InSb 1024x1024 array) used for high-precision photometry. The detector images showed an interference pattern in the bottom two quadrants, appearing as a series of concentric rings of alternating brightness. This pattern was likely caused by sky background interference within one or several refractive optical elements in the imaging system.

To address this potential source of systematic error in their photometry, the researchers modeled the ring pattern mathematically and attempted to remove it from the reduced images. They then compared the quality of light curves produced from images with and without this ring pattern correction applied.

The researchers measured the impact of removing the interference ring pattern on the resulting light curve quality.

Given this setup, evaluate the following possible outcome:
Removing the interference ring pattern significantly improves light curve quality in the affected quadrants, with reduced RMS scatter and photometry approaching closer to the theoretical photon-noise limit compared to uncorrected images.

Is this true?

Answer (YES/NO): NO